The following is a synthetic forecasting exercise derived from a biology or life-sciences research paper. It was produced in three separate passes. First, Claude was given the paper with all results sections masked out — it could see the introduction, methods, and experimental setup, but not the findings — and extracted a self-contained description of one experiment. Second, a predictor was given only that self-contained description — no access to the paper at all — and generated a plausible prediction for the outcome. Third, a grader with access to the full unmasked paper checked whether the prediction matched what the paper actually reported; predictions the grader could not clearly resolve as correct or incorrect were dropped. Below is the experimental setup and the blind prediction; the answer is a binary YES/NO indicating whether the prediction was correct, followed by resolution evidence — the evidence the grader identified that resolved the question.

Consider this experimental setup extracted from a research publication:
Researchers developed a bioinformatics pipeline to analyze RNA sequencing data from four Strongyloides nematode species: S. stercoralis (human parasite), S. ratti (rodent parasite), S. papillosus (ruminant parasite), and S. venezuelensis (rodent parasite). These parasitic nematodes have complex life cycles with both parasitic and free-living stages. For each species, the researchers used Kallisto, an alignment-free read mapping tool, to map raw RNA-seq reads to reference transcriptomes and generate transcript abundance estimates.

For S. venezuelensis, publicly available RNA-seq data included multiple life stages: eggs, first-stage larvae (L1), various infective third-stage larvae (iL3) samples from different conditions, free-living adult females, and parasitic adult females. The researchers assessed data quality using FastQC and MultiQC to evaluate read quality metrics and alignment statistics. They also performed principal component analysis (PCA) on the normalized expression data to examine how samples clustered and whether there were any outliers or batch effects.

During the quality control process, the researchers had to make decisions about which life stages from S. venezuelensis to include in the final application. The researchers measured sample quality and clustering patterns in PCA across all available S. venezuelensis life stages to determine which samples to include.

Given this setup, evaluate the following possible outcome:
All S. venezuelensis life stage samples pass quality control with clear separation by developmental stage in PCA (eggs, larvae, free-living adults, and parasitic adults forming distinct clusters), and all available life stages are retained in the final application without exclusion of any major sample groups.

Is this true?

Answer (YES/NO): NO